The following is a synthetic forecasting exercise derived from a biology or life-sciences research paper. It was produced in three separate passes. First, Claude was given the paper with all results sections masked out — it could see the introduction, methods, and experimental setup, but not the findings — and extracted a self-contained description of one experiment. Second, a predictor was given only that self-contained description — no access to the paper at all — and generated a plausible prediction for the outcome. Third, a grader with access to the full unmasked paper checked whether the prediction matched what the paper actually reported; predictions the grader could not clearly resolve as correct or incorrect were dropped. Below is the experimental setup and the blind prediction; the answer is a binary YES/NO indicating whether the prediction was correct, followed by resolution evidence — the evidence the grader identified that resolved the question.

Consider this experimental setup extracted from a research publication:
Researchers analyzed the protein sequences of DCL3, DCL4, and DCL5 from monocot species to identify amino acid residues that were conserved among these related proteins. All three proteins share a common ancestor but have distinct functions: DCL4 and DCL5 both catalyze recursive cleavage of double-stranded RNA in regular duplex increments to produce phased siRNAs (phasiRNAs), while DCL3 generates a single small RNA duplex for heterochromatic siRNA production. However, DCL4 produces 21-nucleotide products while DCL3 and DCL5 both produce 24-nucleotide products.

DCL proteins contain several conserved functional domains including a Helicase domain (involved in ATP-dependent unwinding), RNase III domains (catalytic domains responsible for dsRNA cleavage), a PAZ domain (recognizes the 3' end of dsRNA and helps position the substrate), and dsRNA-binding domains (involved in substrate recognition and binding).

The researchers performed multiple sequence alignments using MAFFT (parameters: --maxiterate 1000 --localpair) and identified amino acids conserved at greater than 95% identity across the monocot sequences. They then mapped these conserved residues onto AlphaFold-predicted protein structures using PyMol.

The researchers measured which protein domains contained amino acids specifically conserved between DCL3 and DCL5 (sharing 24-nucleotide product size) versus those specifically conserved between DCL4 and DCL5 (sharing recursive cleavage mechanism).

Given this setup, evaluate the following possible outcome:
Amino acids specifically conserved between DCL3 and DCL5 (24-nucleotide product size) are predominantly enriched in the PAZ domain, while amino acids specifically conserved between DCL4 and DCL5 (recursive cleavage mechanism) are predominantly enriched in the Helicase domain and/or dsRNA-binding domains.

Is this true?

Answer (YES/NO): NO